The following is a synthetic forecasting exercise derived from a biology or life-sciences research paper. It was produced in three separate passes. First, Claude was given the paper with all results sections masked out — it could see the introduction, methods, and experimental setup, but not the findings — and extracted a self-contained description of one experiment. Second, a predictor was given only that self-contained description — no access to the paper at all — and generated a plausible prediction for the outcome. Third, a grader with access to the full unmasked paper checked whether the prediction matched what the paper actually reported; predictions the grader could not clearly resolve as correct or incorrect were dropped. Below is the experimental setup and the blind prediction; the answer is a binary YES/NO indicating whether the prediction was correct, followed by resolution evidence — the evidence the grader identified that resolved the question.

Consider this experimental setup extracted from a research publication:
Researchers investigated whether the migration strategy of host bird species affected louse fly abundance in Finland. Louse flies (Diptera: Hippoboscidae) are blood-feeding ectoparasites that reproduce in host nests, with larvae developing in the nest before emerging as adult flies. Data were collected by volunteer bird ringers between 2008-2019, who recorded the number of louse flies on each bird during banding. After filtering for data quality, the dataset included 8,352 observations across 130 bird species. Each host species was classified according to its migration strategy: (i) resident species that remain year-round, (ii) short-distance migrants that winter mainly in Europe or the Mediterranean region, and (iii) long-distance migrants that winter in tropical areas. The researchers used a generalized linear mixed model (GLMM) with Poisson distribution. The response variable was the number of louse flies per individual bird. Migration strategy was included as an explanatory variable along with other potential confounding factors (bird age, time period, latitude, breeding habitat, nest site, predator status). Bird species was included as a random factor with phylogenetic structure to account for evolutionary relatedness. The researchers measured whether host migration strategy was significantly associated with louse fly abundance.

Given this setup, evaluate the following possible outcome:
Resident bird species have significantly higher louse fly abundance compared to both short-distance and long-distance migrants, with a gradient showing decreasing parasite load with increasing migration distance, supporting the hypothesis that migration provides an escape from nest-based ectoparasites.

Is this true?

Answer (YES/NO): NO